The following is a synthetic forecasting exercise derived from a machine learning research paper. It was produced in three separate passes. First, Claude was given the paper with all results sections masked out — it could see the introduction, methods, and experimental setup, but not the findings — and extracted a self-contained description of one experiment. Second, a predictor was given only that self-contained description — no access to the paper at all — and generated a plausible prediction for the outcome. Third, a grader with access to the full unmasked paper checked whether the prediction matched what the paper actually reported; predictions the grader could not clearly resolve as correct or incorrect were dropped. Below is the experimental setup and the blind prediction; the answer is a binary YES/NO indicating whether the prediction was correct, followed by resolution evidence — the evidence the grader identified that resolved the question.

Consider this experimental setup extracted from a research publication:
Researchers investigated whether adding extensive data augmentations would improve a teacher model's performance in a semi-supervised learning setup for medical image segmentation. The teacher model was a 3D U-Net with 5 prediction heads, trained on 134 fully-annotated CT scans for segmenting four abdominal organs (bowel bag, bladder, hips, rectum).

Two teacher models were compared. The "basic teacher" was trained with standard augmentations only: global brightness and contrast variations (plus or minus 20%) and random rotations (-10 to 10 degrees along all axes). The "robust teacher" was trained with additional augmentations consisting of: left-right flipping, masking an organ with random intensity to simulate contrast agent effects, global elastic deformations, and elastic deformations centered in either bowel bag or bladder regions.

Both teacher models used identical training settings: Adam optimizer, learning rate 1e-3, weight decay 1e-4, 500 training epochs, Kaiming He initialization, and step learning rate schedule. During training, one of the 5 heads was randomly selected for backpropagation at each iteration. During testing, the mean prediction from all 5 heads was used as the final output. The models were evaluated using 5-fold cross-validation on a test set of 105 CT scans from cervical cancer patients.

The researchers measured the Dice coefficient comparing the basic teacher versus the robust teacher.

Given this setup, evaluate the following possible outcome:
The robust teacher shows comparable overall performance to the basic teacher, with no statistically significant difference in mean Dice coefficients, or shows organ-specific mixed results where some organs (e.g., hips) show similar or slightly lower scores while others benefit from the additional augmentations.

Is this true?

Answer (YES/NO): YES